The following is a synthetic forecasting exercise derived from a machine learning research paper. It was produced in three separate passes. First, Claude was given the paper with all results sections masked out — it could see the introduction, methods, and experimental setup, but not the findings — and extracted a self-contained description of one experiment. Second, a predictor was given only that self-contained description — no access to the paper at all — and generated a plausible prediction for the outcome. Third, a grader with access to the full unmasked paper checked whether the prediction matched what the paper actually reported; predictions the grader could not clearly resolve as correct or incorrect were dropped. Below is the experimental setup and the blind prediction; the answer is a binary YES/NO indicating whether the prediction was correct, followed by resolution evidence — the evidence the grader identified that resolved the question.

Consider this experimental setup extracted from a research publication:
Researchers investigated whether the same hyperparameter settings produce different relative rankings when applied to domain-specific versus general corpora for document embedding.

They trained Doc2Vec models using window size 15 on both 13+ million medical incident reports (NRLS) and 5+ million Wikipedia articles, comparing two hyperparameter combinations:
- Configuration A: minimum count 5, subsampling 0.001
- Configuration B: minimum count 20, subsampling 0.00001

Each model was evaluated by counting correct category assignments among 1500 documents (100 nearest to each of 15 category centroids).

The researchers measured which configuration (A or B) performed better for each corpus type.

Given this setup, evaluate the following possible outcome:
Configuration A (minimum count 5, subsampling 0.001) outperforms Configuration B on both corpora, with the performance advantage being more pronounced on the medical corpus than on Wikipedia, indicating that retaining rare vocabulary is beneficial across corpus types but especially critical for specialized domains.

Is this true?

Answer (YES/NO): YES